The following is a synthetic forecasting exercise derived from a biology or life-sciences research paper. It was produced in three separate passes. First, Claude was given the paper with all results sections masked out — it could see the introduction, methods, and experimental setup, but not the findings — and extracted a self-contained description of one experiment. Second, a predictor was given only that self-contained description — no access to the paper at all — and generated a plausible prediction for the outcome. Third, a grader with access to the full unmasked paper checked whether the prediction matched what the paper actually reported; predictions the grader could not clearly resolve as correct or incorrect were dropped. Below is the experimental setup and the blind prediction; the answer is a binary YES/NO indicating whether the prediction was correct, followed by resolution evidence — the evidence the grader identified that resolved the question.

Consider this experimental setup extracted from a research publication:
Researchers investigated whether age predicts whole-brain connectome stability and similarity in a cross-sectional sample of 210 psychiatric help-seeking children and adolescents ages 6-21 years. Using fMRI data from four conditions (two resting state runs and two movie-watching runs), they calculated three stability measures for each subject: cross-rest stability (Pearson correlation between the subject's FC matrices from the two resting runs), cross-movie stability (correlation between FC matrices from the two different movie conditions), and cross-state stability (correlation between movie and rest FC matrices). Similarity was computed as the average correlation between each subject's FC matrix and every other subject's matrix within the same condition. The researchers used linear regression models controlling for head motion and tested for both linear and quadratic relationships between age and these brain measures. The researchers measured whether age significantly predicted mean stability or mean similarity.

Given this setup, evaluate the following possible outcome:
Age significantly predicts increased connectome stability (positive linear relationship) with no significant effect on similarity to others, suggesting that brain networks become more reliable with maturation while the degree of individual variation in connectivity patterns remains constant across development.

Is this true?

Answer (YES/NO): NO